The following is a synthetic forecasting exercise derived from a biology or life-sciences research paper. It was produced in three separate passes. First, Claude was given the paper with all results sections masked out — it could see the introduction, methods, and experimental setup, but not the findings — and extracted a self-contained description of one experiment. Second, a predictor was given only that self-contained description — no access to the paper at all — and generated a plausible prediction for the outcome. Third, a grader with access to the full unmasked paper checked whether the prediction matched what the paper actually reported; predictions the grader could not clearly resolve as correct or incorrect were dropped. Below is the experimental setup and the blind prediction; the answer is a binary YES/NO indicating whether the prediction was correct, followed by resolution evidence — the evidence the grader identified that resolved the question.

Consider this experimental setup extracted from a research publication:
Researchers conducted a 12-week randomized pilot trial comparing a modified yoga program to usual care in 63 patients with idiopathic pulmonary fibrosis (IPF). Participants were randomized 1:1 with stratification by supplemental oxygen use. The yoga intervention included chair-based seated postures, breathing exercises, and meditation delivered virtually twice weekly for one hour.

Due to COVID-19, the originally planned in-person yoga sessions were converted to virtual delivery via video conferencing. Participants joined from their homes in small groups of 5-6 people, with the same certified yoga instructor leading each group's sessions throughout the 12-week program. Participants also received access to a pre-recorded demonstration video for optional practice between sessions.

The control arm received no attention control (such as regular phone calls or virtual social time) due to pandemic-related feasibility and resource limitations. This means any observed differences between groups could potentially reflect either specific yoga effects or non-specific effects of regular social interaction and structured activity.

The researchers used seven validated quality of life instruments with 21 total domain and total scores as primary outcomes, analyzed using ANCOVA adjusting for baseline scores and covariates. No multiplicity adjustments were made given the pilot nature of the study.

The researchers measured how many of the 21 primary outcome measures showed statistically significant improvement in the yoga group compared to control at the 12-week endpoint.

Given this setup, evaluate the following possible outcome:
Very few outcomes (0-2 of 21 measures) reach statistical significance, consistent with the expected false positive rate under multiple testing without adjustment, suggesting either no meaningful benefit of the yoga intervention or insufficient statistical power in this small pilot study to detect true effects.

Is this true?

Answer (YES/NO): NO